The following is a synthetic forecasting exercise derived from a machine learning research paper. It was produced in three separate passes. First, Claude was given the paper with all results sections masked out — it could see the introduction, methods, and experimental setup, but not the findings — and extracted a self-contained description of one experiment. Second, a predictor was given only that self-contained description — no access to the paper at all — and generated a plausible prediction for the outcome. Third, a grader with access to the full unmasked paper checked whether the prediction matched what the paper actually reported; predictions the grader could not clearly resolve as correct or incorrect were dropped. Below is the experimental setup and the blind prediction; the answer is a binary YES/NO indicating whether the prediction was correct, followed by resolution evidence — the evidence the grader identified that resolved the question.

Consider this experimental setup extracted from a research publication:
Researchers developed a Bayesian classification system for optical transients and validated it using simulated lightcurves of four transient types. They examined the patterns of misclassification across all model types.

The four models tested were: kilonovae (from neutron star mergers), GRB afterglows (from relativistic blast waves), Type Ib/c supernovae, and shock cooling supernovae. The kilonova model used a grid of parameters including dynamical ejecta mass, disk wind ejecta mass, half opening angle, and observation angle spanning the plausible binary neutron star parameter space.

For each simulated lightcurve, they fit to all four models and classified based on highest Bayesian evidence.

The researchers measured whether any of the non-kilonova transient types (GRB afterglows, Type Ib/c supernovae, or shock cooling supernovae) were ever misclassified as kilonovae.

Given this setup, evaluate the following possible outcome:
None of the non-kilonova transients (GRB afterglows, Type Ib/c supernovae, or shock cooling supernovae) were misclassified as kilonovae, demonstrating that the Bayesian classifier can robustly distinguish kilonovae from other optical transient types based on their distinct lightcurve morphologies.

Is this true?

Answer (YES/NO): NO